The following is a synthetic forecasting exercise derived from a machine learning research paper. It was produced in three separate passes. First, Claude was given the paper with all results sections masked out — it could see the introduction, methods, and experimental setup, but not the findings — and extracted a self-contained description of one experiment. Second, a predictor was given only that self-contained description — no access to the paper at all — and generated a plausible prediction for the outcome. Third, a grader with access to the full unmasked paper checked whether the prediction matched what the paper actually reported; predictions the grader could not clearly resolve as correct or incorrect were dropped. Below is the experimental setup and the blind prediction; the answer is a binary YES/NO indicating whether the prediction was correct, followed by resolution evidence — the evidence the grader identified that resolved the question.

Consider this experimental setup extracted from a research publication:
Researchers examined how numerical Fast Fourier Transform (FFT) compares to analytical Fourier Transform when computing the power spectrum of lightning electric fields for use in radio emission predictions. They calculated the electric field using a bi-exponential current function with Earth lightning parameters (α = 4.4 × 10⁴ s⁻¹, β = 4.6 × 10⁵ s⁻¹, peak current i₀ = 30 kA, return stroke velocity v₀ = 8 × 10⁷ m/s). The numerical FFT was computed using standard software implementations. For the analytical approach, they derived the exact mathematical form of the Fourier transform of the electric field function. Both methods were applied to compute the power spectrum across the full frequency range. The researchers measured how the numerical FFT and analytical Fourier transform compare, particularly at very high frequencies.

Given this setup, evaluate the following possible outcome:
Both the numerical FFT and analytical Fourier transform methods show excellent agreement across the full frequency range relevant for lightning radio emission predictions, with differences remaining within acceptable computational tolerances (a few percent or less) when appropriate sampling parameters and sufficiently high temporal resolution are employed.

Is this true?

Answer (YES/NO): NO